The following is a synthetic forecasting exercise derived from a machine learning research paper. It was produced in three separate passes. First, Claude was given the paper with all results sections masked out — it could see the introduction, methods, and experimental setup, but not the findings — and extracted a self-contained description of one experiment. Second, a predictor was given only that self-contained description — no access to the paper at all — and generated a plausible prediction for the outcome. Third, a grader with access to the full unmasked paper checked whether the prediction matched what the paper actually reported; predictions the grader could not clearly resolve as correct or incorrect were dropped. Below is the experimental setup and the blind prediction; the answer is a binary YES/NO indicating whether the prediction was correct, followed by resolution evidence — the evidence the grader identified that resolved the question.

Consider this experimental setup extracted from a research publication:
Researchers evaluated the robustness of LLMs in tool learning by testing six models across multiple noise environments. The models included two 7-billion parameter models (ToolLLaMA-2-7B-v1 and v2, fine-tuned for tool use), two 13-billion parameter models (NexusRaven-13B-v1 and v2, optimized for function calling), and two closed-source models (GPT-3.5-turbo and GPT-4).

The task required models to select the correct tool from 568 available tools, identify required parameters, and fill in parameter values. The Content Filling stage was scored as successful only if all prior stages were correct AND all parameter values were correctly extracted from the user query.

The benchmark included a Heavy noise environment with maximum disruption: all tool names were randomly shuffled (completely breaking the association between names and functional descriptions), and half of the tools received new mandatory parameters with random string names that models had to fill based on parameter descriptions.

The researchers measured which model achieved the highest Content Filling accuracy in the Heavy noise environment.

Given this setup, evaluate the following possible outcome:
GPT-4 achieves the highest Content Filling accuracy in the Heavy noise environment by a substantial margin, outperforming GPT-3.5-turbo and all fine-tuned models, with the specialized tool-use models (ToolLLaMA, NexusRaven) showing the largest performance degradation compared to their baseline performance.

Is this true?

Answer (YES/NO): NO